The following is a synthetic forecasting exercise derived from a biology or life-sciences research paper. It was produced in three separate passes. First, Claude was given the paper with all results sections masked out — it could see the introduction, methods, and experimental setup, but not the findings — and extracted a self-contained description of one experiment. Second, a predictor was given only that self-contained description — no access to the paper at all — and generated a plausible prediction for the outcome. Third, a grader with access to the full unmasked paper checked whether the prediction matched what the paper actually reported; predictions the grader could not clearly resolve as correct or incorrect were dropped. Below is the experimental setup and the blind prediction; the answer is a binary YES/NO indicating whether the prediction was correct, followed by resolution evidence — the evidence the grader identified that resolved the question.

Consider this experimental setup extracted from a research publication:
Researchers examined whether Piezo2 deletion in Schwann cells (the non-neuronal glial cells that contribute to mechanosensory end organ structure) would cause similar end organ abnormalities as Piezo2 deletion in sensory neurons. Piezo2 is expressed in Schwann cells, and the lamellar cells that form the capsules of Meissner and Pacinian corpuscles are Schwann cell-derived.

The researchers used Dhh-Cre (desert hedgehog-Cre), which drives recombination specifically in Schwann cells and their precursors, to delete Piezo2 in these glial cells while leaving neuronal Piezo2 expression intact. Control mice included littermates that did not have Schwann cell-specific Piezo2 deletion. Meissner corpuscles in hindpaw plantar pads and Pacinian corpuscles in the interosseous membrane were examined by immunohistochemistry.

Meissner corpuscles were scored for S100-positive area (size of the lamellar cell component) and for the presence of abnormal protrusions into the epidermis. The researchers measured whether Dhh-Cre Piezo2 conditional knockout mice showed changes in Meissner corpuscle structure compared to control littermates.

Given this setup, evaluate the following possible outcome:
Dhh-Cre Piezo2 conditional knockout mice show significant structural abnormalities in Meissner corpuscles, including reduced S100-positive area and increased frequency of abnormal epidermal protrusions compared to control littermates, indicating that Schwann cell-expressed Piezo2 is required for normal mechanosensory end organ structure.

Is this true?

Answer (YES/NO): NO